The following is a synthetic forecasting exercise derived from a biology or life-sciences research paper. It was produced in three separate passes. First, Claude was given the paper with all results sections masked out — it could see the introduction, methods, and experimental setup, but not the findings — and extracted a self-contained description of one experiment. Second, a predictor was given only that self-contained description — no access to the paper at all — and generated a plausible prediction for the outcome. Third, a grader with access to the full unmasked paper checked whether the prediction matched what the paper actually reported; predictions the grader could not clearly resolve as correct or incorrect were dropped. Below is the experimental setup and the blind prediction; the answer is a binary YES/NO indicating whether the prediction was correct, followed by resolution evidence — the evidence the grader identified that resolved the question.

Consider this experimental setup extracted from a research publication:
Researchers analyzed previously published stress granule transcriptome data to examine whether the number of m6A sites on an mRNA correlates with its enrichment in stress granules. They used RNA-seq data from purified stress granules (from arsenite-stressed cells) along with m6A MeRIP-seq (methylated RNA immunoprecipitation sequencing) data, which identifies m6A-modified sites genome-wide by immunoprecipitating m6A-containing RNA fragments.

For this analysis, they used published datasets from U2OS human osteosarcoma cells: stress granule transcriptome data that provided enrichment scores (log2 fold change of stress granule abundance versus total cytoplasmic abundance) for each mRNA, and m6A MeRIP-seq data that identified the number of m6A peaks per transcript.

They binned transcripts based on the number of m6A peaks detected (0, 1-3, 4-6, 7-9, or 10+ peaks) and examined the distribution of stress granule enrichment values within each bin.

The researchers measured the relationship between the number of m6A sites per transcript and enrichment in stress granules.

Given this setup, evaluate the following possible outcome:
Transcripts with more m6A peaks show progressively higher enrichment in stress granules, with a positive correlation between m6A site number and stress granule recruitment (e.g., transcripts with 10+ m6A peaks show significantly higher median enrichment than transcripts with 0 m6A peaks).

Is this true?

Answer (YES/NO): YES